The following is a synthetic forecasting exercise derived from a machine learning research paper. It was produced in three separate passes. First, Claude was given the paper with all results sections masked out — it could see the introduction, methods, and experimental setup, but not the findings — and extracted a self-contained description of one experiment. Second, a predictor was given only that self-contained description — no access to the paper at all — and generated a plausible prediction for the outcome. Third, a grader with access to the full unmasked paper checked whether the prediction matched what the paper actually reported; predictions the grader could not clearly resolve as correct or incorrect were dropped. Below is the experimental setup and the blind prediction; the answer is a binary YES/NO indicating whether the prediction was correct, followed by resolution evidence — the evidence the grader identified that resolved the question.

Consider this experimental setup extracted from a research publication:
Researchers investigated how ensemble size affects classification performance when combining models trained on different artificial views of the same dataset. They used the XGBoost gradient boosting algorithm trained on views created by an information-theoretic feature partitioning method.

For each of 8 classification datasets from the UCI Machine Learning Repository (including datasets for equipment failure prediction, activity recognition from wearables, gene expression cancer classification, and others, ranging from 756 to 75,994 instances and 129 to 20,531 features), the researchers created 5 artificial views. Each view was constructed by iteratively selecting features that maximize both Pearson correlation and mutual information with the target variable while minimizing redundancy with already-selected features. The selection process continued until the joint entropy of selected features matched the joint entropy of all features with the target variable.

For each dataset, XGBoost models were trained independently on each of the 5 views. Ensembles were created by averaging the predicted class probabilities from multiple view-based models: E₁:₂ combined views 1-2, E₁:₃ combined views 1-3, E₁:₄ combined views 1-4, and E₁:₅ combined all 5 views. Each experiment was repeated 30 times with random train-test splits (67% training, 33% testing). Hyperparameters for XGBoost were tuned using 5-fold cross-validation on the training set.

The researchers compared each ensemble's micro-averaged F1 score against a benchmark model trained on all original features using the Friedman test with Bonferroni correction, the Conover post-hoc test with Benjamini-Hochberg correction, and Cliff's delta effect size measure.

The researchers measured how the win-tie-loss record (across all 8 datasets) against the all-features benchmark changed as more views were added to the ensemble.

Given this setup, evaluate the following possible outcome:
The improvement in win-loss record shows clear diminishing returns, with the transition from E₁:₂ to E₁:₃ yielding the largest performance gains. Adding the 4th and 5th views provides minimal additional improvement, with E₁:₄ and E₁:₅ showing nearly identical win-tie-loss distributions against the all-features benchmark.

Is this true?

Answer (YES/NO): NO